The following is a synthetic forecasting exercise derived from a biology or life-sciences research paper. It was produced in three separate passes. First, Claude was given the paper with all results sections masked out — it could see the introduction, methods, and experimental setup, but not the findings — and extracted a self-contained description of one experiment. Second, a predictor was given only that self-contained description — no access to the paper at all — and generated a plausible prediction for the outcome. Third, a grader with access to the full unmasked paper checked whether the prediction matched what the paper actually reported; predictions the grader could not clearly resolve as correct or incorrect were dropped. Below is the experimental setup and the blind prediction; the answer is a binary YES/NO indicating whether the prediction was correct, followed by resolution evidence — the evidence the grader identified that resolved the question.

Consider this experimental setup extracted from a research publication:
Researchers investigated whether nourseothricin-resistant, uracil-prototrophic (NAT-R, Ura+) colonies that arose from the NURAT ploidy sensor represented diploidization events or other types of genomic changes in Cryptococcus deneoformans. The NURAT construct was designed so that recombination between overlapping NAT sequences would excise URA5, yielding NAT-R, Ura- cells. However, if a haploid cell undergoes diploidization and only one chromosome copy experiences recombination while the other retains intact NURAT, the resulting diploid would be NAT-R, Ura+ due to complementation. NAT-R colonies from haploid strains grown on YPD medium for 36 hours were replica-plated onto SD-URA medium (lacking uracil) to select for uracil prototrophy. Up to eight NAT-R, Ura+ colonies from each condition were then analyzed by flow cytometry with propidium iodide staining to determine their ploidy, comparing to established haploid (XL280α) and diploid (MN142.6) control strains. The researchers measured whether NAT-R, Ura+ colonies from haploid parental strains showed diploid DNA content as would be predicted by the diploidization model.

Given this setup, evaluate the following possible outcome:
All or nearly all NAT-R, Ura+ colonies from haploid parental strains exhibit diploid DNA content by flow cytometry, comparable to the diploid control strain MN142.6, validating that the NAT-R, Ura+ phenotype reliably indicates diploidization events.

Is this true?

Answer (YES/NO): NO